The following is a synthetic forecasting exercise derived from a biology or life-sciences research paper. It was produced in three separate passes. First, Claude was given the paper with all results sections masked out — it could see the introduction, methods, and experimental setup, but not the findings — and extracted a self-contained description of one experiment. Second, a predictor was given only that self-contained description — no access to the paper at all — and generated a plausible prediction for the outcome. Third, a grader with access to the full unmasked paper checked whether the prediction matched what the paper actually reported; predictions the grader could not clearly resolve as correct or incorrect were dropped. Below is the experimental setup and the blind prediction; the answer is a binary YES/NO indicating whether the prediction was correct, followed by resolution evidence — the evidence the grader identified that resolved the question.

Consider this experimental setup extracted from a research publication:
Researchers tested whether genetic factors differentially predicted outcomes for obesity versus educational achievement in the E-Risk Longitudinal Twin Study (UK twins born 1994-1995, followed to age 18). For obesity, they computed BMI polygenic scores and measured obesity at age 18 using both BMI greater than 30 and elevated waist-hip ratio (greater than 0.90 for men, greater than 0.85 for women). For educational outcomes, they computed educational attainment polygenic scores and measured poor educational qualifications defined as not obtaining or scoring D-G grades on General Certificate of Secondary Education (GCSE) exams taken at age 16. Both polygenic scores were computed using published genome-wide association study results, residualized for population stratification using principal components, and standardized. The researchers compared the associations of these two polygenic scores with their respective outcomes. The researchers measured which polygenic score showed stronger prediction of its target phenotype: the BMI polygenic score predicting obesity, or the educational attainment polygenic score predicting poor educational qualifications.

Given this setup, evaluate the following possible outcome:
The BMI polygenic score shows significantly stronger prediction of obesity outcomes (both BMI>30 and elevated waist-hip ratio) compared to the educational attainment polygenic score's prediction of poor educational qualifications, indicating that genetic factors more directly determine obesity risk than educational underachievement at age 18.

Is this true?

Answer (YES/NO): NO